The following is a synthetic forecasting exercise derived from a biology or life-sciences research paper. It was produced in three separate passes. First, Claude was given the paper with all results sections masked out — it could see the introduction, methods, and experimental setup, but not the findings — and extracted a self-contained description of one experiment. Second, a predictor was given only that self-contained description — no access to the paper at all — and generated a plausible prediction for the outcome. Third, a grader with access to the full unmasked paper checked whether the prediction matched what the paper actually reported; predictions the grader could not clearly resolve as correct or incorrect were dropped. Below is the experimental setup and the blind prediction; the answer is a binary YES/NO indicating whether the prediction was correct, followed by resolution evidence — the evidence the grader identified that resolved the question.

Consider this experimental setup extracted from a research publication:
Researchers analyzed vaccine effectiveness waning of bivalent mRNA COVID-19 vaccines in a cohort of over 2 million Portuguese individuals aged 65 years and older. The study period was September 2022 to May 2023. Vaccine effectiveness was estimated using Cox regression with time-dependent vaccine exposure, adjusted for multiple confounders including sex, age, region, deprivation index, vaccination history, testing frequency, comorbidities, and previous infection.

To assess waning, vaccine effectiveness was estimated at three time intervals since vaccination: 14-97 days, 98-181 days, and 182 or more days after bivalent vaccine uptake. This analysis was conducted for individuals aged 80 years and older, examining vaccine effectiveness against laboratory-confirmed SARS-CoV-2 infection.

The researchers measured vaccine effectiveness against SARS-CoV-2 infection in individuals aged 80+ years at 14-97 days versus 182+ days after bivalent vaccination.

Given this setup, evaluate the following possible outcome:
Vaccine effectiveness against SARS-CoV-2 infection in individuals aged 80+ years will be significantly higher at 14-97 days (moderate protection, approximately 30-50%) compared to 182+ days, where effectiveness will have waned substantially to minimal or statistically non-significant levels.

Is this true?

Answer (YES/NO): NO